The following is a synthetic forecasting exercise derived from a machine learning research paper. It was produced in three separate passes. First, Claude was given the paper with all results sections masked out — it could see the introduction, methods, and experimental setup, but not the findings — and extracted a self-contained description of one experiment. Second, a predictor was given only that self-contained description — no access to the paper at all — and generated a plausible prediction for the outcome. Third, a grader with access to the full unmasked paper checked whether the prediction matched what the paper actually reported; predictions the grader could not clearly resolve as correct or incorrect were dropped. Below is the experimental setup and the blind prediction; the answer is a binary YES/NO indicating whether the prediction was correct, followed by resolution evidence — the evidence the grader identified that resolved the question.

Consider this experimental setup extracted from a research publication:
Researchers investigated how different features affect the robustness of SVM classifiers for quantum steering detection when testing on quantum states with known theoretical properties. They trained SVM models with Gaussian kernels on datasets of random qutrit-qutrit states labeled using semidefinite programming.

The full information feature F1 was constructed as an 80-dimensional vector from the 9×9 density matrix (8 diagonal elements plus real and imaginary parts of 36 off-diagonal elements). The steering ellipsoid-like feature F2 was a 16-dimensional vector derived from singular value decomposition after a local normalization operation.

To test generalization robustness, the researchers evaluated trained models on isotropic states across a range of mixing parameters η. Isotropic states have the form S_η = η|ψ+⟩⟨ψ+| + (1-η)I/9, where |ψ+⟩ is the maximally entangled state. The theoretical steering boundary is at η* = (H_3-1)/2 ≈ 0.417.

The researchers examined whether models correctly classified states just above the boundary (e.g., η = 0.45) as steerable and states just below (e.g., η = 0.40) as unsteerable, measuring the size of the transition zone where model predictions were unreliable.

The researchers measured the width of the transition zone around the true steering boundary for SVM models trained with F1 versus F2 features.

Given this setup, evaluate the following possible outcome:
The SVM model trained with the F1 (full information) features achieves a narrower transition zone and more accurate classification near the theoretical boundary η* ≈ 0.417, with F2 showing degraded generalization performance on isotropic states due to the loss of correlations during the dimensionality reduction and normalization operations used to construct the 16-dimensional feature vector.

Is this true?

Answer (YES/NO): NO